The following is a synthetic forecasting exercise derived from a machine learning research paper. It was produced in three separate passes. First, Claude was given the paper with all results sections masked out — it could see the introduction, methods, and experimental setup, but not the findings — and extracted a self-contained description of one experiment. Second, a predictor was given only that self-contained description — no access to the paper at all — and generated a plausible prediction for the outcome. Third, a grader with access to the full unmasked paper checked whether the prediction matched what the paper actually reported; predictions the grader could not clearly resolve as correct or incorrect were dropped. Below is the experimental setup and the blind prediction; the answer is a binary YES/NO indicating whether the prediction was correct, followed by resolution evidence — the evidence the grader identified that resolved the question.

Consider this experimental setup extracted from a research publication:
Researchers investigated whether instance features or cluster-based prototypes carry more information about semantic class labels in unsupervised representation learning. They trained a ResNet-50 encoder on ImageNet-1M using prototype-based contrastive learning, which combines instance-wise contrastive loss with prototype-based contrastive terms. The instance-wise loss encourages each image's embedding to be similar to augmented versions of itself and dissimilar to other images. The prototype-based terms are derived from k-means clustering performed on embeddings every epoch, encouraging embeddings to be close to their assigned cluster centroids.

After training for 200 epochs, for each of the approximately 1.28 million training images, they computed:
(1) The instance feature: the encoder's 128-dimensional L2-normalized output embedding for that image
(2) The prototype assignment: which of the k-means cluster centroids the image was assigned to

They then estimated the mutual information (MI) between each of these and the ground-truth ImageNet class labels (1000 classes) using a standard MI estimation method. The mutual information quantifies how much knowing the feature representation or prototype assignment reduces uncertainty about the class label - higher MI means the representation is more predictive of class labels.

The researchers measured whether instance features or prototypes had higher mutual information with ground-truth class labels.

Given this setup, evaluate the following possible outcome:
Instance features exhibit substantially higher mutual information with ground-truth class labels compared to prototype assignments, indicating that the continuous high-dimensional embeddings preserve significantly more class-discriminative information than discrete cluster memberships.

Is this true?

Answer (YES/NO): NO